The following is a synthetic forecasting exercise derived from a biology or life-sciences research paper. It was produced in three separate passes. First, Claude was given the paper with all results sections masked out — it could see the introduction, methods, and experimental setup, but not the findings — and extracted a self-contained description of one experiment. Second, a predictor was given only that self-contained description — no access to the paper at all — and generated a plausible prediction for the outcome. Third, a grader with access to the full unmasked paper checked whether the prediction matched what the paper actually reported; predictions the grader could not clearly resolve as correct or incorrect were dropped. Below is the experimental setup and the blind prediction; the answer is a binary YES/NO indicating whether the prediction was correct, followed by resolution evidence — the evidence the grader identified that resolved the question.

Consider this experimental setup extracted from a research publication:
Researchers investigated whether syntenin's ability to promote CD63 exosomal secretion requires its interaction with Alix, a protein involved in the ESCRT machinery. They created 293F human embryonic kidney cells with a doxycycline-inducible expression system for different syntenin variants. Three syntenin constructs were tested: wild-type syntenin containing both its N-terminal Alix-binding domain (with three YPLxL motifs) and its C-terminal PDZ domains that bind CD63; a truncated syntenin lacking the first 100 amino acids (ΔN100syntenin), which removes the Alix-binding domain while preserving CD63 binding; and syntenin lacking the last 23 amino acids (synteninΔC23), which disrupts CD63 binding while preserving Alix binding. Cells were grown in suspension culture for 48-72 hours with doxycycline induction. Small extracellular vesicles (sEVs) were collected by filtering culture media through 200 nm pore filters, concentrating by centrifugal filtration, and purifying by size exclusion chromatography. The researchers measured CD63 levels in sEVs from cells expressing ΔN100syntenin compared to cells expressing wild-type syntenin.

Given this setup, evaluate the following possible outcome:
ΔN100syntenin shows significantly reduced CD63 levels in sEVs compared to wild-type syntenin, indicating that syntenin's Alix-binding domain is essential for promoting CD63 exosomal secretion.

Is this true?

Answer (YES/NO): NO